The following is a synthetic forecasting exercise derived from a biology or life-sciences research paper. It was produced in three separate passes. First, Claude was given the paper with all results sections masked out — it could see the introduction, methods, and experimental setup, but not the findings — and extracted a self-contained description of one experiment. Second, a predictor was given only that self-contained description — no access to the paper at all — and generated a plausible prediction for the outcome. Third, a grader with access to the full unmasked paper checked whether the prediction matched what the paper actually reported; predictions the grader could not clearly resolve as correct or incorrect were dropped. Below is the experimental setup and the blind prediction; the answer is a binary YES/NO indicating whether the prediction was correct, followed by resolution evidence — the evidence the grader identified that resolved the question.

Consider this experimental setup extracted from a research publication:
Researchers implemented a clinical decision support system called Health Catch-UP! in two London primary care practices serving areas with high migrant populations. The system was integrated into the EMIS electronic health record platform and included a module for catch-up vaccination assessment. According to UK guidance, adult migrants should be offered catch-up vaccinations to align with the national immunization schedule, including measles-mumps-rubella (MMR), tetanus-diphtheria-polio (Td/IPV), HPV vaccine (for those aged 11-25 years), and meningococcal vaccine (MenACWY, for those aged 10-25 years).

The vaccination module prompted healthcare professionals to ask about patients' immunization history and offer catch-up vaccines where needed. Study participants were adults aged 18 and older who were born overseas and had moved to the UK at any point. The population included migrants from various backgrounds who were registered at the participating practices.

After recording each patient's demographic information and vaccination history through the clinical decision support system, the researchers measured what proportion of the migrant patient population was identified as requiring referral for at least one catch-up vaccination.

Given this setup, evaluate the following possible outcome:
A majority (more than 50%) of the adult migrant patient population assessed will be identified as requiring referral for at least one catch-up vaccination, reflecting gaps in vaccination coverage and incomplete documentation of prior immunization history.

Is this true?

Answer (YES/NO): YES